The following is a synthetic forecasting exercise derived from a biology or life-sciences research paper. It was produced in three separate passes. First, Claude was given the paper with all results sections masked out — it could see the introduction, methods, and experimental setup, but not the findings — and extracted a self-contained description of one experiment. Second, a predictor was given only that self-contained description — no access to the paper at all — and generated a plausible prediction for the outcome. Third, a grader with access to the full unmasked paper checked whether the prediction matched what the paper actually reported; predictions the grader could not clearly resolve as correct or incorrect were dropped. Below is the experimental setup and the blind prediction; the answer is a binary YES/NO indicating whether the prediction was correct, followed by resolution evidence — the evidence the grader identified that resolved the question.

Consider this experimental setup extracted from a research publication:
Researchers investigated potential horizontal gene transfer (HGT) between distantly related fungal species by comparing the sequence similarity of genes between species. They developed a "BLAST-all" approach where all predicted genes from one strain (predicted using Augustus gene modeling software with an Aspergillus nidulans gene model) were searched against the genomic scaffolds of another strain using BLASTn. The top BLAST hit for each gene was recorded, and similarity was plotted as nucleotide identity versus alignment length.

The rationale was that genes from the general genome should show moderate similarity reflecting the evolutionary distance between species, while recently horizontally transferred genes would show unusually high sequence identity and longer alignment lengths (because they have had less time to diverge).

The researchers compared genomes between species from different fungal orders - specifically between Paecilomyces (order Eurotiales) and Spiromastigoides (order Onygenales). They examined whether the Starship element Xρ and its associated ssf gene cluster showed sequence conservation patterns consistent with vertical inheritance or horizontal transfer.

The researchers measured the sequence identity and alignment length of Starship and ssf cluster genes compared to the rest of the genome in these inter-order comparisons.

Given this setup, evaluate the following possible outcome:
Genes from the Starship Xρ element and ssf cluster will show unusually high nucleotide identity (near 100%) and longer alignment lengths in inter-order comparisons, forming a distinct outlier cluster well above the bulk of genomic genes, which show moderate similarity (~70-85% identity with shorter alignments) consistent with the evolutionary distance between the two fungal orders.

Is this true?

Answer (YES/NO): YES